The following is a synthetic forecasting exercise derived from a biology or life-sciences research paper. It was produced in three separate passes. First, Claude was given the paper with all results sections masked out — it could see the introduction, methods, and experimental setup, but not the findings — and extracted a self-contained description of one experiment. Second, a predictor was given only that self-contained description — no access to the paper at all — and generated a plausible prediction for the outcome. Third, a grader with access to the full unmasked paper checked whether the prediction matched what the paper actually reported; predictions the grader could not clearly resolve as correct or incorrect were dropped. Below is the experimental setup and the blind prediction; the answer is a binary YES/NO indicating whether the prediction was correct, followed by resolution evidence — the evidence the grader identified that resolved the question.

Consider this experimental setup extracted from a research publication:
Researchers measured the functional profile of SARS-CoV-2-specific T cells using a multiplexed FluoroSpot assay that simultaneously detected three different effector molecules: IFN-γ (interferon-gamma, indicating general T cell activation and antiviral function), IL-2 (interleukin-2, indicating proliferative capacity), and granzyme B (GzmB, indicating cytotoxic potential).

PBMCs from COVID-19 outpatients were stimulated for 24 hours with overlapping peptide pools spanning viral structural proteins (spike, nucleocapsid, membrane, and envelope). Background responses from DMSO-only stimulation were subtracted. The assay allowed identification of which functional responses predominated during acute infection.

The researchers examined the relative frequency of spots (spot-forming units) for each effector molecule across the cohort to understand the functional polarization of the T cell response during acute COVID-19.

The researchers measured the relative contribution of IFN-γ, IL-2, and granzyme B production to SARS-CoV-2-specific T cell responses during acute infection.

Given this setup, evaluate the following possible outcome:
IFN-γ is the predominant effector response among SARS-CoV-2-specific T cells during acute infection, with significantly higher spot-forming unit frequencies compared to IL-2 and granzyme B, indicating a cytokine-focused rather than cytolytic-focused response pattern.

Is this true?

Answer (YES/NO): NO